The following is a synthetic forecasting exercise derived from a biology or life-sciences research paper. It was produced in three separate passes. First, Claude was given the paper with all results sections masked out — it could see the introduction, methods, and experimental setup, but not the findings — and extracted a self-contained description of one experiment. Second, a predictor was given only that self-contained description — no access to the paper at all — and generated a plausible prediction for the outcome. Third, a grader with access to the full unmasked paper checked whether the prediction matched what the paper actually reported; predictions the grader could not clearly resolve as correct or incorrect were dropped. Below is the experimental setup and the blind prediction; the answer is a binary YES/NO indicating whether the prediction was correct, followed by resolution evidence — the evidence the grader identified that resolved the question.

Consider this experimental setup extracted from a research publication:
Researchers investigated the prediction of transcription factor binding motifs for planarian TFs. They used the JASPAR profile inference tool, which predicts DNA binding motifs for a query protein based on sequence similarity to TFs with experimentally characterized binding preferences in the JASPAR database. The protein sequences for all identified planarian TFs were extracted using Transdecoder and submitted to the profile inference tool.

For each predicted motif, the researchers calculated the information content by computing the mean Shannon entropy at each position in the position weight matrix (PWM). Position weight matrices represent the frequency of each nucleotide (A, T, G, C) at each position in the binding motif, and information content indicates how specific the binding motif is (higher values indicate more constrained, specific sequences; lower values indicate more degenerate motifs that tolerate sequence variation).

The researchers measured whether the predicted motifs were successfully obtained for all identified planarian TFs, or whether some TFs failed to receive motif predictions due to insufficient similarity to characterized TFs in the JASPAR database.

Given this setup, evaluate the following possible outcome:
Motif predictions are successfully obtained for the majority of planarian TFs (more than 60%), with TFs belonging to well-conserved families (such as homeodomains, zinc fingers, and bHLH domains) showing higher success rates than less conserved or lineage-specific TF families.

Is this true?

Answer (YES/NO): NO